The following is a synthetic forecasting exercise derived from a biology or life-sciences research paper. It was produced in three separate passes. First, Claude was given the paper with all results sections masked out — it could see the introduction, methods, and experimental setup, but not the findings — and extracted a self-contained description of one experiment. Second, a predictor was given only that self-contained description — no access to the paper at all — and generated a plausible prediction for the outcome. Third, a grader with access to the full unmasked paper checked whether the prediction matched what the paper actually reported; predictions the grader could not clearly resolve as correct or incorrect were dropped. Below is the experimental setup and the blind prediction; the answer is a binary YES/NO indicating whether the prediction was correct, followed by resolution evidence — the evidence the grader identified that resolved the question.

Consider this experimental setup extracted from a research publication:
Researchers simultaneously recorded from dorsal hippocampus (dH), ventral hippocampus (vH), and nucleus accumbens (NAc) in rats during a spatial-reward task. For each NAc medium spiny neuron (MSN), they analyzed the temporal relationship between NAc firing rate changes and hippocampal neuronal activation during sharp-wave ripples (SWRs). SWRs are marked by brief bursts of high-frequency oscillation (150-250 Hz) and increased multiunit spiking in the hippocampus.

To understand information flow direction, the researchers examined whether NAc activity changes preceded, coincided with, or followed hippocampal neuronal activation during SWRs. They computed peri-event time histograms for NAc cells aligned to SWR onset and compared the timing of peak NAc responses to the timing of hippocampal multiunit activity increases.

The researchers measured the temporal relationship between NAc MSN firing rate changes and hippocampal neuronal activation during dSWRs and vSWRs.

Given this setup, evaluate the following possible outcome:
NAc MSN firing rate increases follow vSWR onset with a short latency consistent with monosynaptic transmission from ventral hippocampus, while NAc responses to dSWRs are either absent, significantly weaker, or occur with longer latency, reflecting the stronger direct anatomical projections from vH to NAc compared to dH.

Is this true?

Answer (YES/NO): NO